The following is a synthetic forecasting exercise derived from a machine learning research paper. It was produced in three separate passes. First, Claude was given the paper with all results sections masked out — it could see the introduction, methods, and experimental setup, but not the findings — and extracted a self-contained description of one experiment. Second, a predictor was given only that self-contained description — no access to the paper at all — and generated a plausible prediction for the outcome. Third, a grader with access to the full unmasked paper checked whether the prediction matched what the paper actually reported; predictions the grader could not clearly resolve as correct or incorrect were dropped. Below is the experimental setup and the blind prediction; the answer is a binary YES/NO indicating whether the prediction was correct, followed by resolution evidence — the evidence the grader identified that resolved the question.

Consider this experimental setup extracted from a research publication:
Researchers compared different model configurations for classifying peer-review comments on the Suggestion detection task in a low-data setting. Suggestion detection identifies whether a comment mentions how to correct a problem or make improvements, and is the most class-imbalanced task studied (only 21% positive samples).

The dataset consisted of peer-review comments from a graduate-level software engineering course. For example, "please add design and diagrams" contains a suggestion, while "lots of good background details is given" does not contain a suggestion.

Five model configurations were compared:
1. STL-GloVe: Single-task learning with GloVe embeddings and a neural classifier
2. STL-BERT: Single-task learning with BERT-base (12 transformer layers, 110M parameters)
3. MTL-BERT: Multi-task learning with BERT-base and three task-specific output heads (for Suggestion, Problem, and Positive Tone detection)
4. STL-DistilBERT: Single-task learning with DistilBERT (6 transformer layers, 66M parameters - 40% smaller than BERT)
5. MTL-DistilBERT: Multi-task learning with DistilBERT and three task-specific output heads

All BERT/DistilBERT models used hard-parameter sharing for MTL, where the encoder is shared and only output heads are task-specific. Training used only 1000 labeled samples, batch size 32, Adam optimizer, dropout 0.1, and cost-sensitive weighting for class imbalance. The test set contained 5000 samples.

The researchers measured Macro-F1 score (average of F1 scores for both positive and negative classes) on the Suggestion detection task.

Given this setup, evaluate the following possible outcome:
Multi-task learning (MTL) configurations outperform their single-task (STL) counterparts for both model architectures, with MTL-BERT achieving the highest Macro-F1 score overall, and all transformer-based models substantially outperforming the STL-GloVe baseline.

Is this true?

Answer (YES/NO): NO